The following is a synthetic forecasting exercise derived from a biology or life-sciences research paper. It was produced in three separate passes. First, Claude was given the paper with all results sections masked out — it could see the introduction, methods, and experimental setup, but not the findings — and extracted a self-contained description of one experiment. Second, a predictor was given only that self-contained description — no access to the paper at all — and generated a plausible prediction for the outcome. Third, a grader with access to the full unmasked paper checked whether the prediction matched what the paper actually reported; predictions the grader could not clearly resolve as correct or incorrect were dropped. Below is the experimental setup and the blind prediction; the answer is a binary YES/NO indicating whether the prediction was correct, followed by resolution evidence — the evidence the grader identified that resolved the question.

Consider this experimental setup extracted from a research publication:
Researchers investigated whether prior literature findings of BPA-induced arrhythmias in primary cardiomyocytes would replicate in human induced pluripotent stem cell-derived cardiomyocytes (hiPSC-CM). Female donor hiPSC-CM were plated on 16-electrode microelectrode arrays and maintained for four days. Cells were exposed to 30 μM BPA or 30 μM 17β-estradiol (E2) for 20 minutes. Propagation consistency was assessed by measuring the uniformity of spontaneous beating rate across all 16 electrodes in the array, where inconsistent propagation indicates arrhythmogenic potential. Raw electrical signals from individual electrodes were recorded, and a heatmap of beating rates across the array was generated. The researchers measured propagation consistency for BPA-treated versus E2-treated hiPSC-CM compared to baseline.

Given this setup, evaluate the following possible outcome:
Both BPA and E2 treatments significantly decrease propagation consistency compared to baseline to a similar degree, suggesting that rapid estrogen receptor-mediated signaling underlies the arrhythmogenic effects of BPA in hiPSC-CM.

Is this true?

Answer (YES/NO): NO